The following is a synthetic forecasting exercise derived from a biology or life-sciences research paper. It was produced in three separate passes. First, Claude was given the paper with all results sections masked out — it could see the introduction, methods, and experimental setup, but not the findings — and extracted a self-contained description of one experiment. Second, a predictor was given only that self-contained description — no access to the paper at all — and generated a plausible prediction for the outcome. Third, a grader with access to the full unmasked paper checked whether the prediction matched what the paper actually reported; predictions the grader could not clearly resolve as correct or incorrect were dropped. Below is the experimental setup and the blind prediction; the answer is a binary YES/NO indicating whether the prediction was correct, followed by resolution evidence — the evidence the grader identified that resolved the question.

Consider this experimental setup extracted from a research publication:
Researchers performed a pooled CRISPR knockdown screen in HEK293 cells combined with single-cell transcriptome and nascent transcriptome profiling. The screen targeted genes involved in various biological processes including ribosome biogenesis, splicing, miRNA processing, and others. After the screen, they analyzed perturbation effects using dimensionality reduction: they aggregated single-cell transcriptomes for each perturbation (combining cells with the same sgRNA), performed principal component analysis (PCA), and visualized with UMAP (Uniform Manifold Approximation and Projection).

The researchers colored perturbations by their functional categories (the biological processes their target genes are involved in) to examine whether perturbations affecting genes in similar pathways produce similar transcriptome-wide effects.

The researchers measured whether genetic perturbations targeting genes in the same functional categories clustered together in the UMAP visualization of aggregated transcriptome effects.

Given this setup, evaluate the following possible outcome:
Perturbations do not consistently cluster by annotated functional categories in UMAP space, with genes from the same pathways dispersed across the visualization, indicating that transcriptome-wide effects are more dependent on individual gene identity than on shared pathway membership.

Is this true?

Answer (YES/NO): NO